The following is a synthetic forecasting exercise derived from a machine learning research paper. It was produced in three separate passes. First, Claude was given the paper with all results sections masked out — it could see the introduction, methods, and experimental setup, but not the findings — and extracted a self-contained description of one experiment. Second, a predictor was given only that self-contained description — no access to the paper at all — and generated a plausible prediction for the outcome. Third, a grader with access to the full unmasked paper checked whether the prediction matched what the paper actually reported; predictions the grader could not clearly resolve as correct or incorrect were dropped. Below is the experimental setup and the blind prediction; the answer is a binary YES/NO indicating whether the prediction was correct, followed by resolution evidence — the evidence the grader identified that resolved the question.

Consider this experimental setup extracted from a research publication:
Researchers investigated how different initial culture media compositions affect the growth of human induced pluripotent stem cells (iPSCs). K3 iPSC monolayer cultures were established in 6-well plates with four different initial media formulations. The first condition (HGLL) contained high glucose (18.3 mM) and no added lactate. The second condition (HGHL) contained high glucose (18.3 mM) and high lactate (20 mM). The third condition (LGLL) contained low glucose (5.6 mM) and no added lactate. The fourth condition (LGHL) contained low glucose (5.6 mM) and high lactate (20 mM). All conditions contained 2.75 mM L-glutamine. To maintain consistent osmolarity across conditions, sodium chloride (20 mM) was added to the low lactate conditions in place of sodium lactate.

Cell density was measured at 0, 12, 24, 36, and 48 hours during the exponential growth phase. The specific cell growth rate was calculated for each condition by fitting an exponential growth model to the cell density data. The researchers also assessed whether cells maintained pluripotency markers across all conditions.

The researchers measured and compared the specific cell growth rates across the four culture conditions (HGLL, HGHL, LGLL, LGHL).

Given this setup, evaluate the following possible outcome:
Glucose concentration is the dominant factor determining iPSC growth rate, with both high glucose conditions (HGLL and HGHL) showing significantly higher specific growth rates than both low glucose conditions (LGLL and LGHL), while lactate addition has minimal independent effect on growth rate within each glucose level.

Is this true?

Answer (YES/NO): NO